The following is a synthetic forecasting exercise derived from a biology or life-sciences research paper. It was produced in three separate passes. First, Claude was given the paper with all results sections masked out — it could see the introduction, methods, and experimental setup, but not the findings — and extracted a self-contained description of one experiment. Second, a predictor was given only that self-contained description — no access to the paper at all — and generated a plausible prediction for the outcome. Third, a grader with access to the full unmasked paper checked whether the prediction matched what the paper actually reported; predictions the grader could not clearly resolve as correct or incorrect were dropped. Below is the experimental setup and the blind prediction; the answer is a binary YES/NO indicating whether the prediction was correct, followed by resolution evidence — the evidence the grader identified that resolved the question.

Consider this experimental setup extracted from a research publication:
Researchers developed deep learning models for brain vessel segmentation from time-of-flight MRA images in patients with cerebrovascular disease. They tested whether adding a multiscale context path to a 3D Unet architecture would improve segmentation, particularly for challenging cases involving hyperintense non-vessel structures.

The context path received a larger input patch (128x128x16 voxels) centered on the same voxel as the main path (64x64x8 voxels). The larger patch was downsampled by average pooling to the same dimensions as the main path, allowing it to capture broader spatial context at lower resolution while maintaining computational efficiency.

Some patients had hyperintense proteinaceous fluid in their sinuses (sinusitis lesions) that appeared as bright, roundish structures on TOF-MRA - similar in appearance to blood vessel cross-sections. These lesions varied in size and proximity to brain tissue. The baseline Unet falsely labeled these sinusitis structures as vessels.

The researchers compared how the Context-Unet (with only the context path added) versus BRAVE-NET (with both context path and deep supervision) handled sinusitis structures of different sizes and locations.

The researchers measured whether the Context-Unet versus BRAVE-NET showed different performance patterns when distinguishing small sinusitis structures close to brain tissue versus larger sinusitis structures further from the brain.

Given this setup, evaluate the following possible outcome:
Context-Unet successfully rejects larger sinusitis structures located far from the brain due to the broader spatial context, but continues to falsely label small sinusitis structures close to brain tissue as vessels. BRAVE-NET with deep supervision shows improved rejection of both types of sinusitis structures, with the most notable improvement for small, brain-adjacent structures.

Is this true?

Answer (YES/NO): YES